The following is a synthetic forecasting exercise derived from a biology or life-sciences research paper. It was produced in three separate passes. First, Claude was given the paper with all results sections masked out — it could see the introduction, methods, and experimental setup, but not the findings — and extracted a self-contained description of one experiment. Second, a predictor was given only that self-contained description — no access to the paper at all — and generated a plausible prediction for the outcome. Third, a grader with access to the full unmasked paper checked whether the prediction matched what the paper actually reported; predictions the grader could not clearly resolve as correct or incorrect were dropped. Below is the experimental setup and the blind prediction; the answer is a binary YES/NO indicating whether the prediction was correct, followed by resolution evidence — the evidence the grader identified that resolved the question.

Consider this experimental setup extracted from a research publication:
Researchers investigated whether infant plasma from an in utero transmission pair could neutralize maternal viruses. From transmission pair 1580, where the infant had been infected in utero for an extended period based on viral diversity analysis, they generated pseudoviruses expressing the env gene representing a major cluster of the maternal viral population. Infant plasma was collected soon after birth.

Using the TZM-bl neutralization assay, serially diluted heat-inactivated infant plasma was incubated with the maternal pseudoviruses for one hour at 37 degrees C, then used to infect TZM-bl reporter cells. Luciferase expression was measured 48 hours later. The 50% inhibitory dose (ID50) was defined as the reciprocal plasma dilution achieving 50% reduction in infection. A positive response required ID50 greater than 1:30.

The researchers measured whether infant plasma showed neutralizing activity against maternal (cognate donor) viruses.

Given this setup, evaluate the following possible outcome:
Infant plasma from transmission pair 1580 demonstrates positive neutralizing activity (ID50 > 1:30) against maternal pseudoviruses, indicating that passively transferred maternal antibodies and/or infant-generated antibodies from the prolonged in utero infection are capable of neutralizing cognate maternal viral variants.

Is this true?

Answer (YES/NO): NO